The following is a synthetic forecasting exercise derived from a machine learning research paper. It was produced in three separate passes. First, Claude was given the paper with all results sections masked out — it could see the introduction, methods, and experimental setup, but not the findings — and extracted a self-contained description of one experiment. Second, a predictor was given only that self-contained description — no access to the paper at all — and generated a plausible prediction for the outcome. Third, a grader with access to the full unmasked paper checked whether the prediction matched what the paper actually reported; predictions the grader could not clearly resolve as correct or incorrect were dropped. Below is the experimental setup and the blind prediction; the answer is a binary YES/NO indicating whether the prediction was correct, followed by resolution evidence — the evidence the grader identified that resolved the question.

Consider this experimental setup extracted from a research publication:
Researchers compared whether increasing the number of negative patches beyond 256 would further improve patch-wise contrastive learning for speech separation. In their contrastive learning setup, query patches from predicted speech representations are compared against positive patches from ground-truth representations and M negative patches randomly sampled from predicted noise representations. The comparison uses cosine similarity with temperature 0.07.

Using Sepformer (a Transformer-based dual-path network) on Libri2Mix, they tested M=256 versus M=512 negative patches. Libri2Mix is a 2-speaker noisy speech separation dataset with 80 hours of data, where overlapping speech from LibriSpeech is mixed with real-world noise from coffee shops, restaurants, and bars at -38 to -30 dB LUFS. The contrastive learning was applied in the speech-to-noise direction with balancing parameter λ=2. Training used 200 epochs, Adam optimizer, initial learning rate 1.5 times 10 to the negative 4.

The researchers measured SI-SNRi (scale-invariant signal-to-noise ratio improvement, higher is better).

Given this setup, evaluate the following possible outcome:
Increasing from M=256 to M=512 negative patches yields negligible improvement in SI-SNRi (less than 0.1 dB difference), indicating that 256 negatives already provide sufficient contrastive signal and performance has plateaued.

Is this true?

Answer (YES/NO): NO